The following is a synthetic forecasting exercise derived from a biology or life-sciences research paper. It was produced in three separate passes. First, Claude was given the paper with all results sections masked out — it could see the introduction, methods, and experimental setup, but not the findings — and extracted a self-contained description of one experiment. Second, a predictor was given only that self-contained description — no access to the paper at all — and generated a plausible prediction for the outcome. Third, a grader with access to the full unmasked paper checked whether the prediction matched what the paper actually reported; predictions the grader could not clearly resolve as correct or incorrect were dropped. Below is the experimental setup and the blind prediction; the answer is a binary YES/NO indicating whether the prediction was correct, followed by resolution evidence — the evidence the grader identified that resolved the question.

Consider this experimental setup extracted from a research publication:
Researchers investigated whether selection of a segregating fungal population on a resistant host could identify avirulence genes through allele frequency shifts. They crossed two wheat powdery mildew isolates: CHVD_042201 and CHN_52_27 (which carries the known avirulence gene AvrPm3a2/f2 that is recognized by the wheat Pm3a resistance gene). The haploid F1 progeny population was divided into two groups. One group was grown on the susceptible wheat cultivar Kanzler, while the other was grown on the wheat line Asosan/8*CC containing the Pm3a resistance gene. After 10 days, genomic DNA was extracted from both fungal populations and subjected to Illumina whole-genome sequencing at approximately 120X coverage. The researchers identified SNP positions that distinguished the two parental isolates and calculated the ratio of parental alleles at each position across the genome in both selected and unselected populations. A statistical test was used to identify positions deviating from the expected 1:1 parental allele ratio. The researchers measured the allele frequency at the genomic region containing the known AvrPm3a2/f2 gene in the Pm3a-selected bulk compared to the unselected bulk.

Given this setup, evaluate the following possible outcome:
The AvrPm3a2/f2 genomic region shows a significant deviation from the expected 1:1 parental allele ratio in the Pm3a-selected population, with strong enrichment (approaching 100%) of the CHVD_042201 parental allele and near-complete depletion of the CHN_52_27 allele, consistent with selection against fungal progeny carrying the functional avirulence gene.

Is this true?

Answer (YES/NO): NO